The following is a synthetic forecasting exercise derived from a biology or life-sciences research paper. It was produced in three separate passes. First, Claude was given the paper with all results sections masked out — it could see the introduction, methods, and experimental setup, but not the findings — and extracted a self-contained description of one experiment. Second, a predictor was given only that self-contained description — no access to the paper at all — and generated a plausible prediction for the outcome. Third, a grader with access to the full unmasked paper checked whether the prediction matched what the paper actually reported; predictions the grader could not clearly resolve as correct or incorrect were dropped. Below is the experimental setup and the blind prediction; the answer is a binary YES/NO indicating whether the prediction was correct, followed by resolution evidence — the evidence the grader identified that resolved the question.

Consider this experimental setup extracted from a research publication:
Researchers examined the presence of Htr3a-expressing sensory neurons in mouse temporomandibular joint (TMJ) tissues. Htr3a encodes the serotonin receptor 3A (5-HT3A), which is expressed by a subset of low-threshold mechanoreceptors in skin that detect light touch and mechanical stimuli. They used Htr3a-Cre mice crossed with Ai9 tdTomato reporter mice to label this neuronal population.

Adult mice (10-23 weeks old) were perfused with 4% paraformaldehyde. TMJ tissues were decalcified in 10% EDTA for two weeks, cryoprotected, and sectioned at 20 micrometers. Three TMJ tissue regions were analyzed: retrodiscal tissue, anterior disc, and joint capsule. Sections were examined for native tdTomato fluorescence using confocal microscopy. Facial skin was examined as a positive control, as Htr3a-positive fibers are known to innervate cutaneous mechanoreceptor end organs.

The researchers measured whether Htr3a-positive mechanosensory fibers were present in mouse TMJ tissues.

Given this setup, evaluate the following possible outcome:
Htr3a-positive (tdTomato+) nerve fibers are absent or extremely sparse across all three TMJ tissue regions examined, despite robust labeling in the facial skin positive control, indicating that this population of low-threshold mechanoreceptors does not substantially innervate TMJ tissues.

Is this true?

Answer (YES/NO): NO